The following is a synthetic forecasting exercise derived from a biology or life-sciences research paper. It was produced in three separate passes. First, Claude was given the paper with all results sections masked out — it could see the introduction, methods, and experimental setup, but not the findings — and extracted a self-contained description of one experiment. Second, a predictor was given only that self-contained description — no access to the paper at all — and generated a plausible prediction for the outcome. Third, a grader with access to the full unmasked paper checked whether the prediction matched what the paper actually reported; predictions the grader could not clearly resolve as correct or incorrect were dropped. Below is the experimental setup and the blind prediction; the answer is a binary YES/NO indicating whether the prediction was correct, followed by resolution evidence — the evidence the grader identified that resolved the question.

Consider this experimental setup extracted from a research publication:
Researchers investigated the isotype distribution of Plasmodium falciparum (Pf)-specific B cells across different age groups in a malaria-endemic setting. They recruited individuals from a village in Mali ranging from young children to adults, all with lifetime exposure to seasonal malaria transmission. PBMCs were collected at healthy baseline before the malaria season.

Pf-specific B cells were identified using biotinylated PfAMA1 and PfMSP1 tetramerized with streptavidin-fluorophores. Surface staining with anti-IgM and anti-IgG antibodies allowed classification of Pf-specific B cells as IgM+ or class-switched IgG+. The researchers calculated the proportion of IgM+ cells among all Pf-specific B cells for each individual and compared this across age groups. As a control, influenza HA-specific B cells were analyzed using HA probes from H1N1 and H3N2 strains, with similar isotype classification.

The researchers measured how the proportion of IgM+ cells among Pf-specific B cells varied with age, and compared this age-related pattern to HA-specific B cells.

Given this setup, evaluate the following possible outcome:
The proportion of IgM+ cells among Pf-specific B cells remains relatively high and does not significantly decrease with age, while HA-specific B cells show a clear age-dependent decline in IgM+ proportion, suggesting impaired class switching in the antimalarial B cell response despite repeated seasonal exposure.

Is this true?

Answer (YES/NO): NO